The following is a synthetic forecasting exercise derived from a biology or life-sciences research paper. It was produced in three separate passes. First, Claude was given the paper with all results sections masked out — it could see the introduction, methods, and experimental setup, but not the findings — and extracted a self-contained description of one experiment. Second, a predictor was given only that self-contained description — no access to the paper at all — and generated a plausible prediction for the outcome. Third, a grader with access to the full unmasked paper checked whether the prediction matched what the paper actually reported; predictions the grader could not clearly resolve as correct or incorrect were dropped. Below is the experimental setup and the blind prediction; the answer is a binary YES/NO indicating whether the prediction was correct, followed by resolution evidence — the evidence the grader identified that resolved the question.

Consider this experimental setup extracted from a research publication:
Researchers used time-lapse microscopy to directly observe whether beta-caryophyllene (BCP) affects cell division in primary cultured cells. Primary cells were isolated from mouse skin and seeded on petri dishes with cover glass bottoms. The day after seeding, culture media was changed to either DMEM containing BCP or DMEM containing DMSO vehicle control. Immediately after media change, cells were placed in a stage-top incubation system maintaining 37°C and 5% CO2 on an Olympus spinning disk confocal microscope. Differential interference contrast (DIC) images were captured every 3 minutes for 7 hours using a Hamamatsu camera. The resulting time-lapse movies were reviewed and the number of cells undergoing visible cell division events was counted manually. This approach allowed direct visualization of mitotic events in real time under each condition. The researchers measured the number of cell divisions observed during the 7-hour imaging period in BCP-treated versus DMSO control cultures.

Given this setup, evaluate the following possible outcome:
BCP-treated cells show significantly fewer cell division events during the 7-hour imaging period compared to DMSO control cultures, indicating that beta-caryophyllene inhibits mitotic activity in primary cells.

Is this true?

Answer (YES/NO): NO